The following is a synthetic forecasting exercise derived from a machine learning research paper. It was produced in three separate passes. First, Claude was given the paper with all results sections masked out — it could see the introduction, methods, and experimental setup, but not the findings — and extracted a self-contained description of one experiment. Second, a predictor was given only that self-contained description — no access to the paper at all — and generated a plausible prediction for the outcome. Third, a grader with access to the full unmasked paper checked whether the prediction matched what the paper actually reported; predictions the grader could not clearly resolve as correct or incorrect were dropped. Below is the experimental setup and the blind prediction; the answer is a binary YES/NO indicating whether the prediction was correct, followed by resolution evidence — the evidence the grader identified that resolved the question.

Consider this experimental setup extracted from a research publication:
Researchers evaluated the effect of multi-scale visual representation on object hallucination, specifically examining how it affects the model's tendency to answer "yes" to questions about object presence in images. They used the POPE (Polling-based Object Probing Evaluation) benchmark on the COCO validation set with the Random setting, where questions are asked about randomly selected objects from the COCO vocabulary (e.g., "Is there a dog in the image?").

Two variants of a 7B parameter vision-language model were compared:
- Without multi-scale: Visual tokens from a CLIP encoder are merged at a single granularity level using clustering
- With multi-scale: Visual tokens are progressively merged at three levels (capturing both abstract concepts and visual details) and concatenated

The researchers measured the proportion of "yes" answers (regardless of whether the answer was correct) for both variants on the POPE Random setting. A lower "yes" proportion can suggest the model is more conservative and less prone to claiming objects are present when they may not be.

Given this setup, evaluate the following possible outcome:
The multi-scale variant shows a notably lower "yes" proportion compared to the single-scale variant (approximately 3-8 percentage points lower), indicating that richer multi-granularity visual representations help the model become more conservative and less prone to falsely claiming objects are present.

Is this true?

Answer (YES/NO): NO